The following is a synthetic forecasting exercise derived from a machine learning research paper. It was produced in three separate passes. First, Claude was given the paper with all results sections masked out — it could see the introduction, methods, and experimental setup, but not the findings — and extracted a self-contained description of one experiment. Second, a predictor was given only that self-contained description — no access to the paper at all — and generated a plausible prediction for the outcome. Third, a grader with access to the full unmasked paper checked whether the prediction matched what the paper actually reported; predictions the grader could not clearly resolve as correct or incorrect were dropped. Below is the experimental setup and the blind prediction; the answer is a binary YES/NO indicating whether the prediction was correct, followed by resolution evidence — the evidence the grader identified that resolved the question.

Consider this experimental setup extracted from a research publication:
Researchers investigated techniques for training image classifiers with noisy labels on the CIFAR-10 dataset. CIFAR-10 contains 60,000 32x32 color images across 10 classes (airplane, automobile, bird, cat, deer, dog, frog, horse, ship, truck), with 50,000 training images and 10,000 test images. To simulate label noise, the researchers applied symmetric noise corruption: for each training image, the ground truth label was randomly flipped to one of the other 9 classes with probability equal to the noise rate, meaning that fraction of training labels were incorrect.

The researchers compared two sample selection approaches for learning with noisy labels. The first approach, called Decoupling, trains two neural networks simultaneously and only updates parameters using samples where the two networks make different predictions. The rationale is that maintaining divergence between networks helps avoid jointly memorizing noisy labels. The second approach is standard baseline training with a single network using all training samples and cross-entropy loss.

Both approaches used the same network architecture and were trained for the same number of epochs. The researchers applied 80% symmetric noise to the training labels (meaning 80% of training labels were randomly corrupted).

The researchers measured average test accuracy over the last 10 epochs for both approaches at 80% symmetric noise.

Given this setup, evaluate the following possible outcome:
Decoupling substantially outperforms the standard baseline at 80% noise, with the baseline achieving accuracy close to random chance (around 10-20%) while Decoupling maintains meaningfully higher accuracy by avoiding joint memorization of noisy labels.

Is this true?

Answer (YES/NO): NO